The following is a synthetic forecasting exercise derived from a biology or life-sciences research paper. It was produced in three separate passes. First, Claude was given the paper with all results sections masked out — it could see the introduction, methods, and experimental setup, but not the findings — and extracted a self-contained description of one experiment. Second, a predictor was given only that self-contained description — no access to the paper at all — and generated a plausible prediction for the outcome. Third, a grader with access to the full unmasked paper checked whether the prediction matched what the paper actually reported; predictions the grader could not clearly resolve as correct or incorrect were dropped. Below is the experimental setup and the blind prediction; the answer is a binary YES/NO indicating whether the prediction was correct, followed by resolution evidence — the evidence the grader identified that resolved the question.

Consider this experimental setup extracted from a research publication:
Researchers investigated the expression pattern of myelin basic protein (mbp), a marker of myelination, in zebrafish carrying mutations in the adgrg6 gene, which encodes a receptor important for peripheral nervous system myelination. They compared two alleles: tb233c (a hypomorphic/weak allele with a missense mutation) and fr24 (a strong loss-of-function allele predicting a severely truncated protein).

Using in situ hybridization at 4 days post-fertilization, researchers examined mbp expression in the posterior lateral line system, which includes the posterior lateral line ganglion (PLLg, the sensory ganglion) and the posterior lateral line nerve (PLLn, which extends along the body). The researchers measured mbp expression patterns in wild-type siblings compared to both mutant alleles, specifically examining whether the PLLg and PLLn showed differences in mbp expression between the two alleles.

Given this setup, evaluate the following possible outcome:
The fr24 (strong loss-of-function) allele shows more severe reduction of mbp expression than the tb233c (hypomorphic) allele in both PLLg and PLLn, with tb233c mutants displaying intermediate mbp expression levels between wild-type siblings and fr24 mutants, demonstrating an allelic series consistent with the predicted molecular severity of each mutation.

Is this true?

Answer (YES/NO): NO